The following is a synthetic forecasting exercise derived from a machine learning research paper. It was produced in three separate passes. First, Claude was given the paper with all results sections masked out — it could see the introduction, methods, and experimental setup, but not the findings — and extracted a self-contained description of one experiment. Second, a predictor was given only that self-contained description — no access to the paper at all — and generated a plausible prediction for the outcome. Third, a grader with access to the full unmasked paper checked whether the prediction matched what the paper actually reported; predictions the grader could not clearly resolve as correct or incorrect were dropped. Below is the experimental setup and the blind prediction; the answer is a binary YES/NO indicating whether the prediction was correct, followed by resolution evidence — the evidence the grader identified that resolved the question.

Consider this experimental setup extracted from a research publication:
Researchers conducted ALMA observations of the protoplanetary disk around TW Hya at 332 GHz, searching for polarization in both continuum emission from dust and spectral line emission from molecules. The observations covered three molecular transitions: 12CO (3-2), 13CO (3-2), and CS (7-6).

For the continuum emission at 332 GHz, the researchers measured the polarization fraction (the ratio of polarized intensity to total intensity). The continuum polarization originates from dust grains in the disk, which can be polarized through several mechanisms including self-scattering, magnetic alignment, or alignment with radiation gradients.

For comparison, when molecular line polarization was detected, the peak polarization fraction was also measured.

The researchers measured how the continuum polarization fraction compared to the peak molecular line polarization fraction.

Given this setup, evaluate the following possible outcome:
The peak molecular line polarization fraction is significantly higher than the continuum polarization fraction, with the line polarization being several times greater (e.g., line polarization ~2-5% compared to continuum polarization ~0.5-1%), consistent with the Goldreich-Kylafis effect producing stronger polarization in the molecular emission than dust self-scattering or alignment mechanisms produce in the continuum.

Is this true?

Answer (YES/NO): NO